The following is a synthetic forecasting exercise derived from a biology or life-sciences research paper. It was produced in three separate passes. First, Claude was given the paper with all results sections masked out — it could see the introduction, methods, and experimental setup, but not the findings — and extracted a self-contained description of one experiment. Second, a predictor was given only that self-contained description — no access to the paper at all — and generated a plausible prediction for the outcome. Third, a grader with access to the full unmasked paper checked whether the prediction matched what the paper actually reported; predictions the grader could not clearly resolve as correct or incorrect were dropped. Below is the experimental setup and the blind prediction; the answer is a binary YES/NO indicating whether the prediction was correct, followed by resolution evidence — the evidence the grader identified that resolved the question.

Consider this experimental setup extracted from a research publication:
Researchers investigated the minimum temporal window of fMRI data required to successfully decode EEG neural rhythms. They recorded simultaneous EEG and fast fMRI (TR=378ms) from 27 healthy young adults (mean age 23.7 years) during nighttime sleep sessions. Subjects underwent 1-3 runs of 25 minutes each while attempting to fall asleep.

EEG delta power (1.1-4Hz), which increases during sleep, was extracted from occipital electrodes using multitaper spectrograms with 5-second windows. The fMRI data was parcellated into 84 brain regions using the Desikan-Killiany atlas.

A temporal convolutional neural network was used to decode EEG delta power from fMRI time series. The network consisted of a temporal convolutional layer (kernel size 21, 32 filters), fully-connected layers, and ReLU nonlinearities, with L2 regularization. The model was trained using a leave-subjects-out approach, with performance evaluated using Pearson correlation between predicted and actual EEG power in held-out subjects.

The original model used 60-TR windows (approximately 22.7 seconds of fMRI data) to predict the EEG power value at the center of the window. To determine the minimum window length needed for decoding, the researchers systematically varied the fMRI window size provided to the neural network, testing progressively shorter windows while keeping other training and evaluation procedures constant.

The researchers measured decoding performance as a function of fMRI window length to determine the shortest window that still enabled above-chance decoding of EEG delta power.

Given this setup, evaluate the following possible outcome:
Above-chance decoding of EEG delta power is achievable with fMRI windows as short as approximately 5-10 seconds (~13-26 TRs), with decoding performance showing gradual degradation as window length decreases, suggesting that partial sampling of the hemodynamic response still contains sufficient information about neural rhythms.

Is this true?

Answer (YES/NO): NO